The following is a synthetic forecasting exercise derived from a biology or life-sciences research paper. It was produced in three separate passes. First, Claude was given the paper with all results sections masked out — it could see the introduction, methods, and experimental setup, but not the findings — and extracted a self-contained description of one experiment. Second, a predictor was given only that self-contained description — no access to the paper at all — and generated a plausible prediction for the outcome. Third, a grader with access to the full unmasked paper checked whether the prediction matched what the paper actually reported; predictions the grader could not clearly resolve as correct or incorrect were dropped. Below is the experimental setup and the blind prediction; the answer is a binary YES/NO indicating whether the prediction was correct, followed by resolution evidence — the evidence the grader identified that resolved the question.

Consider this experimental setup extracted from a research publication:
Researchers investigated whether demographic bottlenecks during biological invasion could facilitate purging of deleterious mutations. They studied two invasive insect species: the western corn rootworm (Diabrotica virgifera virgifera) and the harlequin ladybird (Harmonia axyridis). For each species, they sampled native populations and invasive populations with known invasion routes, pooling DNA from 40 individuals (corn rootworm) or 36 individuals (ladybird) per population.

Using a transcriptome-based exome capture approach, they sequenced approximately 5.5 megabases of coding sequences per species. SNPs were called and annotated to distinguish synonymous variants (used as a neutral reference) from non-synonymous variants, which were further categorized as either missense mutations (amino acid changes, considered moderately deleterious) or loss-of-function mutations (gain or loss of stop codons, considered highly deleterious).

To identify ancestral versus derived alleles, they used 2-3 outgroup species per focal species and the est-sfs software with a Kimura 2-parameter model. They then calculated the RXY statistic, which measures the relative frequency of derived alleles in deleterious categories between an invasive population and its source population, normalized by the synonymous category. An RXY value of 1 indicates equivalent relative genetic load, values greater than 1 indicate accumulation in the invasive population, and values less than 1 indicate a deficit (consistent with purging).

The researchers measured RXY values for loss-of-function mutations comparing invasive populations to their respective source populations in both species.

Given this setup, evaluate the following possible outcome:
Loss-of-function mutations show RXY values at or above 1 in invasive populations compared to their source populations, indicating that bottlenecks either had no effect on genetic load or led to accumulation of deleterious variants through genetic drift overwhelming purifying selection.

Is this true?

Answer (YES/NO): NO